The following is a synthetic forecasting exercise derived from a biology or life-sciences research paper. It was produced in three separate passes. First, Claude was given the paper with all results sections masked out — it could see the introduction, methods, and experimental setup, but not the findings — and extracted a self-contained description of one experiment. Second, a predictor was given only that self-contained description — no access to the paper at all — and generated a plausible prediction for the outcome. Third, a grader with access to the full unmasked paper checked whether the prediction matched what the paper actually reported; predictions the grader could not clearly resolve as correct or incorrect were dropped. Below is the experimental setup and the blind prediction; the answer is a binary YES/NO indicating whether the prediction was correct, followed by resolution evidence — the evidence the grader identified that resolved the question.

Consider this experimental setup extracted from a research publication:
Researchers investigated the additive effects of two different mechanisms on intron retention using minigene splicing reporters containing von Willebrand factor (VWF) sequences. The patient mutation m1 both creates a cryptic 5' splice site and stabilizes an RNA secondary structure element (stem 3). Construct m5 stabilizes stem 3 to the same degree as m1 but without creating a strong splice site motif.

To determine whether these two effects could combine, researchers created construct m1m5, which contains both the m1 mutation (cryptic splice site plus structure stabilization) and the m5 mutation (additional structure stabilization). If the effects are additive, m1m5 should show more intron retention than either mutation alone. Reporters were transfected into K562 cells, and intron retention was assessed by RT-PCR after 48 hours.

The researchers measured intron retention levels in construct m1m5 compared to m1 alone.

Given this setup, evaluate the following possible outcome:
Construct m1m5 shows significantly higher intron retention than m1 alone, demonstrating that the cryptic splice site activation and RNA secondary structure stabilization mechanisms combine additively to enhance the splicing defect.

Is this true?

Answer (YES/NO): NO